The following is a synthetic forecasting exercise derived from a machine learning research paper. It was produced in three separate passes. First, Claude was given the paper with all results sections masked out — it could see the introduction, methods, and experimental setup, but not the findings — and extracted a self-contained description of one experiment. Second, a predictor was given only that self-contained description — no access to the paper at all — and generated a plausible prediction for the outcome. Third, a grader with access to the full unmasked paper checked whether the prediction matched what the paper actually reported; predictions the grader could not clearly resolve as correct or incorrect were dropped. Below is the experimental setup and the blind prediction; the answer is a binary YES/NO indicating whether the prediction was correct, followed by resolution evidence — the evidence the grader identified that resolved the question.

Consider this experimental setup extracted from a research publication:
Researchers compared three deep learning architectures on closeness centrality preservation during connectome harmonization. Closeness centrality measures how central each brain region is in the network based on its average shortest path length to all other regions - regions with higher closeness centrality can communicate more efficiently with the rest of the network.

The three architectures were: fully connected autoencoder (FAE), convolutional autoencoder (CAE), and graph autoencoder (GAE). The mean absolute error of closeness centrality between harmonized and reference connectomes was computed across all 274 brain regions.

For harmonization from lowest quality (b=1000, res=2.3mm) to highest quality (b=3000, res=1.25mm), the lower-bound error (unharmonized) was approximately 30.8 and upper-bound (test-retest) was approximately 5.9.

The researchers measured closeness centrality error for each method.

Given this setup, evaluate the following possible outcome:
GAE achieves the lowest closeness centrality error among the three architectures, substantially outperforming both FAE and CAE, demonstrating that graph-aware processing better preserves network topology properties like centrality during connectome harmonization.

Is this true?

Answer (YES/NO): NO